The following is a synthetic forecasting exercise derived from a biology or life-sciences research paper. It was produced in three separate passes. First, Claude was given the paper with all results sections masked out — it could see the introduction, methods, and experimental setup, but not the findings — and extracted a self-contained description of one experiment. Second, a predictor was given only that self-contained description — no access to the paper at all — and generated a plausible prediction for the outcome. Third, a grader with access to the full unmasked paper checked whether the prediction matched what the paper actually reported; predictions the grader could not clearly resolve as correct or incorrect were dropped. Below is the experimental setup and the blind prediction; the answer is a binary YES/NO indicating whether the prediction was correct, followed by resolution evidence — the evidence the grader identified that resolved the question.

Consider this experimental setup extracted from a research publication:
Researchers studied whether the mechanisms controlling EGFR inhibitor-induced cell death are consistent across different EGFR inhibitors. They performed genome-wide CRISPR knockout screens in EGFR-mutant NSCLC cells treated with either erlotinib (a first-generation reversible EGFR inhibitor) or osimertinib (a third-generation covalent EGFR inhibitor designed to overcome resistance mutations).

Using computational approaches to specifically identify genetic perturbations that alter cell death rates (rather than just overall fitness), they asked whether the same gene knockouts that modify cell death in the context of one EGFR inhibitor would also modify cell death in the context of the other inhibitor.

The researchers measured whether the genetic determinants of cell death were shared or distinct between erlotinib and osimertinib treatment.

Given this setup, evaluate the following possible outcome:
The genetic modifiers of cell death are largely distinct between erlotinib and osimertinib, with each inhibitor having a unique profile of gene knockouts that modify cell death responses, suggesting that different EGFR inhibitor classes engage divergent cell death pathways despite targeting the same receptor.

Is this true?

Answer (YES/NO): NO